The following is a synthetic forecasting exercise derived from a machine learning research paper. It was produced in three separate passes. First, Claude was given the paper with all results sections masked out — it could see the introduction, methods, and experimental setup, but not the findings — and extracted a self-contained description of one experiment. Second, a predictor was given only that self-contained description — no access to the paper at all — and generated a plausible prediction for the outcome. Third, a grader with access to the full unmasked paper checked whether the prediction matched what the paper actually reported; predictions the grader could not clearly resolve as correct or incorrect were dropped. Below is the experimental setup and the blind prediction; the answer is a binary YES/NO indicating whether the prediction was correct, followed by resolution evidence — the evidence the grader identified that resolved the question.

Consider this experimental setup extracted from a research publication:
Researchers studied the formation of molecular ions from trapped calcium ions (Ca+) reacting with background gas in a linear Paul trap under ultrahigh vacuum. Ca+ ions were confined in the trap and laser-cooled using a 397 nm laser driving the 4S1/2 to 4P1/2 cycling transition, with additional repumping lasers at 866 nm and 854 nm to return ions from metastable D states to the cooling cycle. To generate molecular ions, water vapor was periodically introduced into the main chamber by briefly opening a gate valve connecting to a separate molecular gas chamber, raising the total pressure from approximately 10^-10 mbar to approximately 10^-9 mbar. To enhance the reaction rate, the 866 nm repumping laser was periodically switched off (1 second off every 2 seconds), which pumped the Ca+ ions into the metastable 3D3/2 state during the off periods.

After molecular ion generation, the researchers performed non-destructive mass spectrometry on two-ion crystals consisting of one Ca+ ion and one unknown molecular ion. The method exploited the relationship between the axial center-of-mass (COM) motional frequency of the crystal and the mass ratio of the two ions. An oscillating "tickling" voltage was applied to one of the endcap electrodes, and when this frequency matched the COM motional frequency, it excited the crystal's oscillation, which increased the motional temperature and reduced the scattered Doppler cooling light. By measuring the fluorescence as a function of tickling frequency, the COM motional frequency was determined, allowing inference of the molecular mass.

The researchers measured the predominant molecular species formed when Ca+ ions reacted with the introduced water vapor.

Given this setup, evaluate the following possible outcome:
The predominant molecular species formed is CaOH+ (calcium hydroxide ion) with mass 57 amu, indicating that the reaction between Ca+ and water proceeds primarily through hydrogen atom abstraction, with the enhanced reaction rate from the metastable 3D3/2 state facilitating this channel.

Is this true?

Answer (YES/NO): YES